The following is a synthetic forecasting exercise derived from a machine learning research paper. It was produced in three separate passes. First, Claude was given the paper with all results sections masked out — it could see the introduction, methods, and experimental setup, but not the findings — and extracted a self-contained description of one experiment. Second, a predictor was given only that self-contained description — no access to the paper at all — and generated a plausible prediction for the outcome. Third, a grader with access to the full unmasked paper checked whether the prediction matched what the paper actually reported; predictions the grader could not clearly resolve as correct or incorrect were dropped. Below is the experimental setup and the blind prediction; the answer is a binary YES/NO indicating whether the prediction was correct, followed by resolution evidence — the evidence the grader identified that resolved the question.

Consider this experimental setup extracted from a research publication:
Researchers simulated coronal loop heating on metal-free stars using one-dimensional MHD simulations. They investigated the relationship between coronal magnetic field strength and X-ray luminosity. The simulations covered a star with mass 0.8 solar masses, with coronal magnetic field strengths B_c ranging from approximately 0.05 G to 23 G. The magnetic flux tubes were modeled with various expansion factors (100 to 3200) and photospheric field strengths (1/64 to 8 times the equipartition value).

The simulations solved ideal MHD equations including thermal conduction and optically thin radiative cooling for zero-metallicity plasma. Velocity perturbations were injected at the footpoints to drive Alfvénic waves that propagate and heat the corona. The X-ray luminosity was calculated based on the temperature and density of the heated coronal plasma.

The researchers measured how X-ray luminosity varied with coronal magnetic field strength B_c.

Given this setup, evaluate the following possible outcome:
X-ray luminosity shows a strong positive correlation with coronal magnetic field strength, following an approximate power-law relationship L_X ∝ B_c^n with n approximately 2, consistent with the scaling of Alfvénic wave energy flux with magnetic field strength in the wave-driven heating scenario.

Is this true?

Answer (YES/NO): NO